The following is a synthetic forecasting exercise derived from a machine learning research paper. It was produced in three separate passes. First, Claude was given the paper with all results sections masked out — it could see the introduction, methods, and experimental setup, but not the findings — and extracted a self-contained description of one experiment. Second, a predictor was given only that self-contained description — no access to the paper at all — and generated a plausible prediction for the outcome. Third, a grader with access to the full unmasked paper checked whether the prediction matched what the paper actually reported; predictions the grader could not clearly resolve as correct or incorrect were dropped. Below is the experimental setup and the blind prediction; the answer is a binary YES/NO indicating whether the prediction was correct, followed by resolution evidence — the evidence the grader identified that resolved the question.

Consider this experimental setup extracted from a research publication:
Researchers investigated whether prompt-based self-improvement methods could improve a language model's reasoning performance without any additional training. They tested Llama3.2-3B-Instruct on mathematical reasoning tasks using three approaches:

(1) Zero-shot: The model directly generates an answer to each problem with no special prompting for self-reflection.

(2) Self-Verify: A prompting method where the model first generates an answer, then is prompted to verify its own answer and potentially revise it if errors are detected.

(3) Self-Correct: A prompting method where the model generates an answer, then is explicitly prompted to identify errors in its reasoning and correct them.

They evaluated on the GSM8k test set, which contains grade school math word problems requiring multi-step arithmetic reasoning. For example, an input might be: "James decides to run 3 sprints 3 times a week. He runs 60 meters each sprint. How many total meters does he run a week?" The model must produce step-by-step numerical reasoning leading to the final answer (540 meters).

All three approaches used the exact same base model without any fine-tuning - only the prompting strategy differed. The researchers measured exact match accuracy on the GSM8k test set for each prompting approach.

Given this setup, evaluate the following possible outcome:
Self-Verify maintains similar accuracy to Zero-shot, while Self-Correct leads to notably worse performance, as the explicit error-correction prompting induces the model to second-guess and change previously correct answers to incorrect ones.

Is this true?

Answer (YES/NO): NO